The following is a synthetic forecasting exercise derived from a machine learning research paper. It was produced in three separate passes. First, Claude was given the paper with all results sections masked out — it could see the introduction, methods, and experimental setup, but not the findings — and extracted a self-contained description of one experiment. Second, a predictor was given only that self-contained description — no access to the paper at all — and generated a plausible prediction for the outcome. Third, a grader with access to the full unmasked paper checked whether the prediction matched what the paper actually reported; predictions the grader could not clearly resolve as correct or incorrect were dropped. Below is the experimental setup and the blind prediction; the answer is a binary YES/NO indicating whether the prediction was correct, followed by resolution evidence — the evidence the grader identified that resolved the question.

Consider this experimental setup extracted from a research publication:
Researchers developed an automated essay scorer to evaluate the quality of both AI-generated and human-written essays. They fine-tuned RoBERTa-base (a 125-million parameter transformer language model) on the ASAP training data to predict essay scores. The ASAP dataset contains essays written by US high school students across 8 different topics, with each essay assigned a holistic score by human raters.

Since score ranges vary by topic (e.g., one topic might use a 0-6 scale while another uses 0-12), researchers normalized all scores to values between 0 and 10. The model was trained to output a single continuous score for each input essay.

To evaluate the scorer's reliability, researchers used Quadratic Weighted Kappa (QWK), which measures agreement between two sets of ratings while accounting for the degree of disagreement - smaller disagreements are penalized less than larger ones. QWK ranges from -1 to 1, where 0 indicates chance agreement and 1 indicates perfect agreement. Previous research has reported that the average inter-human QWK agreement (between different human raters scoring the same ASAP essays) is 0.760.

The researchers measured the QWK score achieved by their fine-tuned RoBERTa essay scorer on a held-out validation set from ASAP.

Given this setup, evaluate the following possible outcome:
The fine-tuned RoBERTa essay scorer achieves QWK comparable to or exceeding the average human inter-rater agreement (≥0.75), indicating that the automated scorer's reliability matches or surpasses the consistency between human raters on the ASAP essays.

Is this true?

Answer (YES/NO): YES